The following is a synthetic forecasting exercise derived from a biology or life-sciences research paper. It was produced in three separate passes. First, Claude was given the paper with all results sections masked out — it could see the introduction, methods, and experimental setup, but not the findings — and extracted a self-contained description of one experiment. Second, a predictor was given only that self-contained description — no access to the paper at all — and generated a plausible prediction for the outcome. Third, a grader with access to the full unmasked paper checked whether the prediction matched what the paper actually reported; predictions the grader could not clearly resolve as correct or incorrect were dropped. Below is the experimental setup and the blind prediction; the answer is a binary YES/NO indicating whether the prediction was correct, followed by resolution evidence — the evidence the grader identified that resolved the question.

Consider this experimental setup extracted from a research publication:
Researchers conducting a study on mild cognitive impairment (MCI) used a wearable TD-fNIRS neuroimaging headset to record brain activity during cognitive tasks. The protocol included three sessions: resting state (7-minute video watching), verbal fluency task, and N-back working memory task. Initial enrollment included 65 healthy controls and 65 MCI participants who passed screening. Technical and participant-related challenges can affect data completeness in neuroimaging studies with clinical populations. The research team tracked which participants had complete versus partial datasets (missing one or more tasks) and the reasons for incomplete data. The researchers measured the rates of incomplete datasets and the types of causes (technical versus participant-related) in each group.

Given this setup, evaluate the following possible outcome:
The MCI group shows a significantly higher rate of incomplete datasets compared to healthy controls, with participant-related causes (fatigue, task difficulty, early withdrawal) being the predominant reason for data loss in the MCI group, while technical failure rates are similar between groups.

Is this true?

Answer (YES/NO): NO